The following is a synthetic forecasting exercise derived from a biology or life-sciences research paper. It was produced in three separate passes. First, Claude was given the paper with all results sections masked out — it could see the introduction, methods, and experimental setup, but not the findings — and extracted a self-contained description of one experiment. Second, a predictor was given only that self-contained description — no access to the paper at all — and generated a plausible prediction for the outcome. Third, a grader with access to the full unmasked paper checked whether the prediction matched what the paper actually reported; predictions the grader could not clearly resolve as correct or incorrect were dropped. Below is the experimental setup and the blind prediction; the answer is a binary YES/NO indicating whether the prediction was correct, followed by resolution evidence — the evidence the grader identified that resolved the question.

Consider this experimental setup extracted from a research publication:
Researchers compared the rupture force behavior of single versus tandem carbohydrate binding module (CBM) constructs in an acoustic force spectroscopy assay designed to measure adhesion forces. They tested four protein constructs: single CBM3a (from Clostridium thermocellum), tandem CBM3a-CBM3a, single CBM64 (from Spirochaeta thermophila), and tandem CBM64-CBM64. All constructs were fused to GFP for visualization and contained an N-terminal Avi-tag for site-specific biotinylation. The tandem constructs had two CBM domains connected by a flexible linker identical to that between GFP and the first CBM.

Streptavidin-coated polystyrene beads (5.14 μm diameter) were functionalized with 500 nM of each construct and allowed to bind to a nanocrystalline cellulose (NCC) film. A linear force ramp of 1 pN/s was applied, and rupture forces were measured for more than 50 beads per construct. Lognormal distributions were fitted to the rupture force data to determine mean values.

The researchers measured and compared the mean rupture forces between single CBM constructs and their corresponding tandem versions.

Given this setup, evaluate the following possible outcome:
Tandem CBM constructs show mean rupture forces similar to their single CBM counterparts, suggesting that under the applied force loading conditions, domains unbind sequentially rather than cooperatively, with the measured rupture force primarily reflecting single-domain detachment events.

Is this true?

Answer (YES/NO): NO